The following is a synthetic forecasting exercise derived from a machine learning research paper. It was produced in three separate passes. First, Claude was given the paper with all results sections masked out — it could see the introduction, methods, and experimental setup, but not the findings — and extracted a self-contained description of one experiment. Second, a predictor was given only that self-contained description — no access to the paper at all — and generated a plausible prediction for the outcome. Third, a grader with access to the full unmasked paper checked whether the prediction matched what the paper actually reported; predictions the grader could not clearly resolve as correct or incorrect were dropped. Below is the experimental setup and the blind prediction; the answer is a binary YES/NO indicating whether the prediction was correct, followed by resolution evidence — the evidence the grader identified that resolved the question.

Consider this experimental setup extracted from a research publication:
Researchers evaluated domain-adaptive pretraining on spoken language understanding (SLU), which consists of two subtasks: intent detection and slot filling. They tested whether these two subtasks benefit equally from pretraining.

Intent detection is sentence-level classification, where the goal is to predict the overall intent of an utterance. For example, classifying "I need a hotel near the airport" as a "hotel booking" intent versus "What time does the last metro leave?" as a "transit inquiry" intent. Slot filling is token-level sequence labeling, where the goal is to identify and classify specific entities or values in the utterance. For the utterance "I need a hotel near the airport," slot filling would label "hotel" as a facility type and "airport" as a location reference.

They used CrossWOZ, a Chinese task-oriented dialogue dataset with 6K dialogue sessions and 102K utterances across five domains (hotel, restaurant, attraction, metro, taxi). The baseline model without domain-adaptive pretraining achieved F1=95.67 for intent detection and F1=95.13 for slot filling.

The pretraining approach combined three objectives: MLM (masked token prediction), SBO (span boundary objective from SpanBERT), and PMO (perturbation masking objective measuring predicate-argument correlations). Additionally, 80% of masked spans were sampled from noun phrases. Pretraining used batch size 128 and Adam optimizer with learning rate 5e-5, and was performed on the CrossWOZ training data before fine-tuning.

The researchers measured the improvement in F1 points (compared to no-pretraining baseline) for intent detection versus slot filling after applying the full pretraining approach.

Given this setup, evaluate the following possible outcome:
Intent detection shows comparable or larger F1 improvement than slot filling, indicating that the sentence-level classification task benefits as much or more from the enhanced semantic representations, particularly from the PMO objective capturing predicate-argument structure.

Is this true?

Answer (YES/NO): NO